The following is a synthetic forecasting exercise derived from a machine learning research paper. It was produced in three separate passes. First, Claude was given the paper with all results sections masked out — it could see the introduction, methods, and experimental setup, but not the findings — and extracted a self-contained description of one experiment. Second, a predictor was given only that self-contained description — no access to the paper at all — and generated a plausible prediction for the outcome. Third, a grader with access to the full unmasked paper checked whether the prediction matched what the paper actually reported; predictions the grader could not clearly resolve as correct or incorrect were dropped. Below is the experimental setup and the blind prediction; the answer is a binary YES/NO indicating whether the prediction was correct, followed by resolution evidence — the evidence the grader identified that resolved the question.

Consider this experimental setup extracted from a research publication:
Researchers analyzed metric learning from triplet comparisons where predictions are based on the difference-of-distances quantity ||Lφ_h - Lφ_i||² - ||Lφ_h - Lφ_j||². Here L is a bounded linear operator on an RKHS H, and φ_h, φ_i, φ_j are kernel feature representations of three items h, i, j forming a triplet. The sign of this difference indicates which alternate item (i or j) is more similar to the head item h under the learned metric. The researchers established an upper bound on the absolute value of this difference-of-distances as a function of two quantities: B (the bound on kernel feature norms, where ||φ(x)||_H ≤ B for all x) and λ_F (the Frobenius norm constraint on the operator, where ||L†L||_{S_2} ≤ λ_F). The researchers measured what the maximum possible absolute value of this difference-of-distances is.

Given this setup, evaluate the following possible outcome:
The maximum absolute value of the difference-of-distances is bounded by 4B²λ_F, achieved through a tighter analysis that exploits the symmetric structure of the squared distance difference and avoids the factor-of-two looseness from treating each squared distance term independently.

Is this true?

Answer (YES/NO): NO